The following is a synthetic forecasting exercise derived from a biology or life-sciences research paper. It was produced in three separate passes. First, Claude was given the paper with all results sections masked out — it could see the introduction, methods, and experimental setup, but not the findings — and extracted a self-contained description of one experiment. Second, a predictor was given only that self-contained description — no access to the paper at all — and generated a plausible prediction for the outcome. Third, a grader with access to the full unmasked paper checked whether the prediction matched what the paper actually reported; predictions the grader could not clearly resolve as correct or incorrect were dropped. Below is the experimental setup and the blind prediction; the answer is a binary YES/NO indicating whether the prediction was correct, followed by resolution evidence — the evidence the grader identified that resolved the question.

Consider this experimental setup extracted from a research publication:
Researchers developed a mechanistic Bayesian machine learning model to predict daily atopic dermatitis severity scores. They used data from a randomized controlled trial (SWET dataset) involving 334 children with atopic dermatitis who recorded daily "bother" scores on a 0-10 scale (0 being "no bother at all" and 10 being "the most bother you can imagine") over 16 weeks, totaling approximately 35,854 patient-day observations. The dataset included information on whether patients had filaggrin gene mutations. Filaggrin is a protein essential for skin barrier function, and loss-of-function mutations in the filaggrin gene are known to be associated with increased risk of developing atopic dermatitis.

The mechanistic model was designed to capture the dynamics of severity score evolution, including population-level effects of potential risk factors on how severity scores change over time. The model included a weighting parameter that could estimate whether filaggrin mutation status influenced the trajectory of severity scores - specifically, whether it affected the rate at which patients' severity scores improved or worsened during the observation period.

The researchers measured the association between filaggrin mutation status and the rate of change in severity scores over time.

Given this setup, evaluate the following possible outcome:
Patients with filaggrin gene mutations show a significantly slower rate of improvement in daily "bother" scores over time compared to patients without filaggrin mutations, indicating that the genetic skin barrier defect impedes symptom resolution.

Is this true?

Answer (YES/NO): YES